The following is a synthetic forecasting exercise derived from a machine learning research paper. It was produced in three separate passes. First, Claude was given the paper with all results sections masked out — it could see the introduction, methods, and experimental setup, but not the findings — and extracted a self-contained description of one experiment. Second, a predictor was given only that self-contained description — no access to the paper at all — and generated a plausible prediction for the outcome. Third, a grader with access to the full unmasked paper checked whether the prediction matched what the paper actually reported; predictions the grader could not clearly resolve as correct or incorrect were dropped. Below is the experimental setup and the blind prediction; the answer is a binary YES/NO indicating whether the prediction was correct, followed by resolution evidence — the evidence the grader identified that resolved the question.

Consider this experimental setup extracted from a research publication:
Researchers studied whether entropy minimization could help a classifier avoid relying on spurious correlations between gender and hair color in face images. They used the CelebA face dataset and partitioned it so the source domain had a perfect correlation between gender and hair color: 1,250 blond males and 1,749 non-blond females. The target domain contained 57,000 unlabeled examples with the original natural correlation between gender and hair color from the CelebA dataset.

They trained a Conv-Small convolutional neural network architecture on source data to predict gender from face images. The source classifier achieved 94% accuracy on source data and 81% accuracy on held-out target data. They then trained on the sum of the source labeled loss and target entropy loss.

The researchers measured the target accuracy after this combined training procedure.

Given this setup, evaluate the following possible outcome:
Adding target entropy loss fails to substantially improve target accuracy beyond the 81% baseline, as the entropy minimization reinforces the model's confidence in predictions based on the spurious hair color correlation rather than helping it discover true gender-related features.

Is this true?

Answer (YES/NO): NO